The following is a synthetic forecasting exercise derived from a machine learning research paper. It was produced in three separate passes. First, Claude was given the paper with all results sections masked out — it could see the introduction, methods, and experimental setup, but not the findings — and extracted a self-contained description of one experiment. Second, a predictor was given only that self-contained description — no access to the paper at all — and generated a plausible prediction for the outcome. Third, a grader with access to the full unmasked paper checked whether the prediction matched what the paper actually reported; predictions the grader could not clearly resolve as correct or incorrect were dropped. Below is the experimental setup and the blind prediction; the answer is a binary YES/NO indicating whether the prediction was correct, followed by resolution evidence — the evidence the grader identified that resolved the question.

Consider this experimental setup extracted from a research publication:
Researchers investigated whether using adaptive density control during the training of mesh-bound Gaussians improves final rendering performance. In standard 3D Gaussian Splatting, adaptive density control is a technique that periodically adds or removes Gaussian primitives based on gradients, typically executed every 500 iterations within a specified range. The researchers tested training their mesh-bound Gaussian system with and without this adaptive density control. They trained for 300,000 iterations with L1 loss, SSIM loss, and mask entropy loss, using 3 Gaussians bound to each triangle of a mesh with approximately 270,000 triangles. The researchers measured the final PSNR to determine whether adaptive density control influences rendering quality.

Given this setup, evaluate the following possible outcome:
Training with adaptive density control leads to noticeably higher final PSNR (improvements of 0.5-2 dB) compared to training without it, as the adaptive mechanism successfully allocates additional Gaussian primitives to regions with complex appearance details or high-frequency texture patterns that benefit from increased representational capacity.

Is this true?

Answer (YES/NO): NO